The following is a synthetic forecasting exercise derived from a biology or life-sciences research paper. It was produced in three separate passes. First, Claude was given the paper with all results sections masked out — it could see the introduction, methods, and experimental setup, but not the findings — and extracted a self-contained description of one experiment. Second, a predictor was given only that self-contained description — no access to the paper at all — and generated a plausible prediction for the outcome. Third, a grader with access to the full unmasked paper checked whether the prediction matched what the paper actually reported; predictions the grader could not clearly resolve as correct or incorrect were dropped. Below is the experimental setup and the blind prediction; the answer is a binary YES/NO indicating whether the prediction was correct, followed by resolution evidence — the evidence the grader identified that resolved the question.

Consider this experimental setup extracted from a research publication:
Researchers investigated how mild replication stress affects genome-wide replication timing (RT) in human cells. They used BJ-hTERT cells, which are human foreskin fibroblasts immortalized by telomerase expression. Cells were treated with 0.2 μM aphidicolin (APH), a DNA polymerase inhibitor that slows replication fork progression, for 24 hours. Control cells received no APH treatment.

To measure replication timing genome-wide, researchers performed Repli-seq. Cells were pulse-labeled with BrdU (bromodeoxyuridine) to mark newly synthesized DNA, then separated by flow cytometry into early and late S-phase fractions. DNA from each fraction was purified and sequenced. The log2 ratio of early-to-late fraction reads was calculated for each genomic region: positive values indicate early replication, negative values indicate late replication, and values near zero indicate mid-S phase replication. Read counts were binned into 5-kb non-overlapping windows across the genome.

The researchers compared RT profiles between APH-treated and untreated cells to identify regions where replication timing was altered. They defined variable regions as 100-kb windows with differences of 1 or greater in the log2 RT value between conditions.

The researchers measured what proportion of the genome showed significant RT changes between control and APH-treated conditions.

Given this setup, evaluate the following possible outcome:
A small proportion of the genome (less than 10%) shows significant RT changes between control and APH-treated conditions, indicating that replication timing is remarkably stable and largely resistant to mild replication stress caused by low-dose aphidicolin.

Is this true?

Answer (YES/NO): YES